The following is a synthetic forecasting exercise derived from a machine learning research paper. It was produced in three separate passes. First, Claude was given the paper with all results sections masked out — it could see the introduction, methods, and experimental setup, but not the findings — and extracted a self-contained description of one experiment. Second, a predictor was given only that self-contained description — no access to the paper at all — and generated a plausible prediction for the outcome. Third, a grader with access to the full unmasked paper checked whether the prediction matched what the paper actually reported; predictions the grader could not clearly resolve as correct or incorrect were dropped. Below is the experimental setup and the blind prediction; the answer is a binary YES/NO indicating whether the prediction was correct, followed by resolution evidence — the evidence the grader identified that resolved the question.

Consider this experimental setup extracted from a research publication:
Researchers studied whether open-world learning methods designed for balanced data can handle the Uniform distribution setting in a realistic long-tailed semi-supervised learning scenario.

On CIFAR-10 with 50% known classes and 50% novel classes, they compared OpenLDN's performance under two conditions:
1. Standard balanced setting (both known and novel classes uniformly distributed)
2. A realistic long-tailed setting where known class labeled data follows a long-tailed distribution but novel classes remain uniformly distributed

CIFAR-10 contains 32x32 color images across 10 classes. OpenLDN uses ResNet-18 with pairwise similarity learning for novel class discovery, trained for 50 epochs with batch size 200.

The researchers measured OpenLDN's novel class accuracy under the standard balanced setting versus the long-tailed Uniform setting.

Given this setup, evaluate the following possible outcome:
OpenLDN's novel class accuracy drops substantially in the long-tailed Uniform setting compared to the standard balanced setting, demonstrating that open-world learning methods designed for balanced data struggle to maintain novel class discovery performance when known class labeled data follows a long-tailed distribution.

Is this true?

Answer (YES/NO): YES